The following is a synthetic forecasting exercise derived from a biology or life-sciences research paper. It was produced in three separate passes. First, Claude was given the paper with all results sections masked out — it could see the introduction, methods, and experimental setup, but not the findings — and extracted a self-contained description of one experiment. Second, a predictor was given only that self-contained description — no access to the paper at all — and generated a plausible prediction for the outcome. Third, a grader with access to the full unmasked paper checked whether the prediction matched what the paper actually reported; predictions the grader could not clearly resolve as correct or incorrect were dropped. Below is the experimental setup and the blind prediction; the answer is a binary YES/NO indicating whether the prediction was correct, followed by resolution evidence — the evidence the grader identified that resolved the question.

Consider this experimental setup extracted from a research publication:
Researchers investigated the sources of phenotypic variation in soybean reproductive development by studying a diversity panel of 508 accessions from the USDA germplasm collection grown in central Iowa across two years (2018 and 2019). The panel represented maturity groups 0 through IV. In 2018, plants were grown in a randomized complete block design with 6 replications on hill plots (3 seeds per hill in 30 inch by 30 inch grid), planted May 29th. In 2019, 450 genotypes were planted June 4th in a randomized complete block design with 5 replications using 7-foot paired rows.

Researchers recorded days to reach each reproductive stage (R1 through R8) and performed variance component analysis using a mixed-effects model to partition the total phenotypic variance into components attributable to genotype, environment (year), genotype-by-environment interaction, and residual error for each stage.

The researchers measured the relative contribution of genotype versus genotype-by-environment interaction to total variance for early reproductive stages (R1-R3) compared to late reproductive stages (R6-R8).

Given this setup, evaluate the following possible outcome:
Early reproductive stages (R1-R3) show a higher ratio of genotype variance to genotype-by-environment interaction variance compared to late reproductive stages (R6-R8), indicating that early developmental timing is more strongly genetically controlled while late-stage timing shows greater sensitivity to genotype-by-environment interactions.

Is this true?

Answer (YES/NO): YES